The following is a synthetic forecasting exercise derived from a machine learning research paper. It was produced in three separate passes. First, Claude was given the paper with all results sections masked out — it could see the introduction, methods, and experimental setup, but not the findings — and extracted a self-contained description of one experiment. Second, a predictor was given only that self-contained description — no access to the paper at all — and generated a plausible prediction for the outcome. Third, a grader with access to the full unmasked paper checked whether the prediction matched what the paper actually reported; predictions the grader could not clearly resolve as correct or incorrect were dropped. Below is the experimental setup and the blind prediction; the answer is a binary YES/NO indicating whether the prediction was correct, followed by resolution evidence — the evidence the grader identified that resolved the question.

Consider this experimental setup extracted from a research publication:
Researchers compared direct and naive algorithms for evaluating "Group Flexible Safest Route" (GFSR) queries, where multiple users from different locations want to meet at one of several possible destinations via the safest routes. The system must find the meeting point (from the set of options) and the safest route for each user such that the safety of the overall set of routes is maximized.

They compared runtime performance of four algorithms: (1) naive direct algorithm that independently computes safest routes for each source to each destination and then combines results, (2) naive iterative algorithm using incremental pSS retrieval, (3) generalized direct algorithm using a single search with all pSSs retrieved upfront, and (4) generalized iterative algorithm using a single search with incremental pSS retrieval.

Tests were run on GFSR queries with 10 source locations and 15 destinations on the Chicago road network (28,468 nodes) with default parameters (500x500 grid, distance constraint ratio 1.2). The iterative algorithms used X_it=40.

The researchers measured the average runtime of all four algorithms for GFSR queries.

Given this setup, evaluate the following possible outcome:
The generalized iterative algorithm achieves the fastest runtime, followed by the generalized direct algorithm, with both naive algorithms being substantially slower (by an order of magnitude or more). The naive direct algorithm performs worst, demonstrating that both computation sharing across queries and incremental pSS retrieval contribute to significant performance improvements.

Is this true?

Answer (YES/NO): NO